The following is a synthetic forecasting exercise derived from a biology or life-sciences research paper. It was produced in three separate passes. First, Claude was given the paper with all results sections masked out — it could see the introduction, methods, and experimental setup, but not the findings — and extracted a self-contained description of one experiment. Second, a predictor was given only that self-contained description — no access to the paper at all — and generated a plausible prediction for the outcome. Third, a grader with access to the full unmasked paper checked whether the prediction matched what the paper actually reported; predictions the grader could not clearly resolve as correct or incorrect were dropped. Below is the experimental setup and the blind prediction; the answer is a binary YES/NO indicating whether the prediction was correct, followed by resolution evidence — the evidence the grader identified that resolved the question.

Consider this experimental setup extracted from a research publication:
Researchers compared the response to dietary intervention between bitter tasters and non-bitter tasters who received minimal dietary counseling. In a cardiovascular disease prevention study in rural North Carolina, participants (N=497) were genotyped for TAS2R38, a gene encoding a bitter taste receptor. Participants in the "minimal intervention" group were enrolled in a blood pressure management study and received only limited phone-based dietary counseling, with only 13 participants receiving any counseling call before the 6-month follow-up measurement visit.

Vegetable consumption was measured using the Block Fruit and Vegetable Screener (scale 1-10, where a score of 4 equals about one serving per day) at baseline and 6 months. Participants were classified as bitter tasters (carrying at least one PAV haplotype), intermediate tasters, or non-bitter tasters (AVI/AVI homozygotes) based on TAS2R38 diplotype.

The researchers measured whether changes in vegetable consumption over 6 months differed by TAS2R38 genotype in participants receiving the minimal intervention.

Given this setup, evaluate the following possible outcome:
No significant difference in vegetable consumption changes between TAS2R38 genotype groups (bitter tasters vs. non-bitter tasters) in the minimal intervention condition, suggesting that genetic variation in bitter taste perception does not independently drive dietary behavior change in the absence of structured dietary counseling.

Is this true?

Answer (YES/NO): NO